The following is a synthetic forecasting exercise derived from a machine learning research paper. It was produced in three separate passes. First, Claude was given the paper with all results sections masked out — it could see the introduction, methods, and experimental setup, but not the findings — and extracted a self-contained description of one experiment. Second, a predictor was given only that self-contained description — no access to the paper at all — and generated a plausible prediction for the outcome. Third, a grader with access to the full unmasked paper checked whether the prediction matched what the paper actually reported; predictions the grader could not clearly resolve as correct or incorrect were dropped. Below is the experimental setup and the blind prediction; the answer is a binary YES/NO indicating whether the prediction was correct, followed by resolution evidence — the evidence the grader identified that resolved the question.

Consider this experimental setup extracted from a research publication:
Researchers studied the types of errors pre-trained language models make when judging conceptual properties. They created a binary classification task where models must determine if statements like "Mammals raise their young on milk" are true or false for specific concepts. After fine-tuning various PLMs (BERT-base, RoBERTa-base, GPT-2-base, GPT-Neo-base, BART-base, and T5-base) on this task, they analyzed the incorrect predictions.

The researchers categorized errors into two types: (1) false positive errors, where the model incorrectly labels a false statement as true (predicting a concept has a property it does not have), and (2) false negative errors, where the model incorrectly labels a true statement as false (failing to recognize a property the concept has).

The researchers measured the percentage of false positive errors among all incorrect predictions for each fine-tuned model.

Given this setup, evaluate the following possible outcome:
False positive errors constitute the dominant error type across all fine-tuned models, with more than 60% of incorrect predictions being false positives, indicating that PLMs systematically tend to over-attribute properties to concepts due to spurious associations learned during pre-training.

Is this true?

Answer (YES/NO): NO